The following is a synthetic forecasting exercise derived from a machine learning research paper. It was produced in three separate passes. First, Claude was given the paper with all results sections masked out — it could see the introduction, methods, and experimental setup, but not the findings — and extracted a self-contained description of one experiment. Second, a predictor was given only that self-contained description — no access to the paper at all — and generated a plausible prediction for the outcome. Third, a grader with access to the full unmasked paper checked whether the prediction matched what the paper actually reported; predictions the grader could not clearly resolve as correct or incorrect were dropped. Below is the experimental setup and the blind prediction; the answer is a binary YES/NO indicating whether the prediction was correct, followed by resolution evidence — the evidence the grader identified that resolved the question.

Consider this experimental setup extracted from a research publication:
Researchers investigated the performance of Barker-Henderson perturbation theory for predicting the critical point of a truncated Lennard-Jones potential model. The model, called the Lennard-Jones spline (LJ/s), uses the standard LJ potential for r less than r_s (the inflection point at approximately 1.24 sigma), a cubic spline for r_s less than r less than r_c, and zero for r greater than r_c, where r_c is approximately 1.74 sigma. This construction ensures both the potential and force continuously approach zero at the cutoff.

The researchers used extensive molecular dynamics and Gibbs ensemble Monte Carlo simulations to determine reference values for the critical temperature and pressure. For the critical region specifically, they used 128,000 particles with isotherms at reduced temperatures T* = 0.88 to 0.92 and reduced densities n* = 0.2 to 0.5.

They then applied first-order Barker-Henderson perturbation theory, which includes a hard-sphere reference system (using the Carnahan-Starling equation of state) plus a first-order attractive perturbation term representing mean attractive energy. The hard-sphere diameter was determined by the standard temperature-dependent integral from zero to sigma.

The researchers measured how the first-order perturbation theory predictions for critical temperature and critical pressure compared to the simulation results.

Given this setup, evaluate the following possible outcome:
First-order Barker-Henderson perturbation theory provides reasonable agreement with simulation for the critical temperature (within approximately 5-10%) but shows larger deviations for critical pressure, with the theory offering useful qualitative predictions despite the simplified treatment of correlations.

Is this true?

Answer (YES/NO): NO